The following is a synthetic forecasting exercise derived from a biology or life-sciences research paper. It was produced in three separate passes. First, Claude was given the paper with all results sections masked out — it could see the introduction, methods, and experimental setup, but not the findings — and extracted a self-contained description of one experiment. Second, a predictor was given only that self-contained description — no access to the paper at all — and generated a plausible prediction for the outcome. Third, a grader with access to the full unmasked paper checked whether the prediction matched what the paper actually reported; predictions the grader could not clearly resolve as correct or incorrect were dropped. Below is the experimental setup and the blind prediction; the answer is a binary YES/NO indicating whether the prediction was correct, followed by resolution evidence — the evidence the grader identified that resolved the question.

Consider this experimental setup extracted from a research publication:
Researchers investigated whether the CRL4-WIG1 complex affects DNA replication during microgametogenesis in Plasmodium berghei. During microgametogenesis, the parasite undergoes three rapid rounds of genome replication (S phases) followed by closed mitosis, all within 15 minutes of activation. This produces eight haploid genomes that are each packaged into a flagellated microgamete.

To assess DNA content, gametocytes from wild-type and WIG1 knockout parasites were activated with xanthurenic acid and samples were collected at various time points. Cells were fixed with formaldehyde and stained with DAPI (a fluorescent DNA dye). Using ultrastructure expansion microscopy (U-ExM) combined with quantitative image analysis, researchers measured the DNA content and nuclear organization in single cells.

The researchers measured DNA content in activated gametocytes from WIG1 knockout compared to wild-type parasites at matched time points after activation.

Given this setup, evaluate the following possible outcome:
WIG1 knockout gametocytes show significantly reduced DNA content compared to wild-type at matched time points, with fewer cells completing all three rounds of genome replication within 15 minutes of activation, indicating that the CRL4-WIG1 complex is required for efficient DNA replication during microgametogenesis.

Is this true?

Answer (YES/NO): YES